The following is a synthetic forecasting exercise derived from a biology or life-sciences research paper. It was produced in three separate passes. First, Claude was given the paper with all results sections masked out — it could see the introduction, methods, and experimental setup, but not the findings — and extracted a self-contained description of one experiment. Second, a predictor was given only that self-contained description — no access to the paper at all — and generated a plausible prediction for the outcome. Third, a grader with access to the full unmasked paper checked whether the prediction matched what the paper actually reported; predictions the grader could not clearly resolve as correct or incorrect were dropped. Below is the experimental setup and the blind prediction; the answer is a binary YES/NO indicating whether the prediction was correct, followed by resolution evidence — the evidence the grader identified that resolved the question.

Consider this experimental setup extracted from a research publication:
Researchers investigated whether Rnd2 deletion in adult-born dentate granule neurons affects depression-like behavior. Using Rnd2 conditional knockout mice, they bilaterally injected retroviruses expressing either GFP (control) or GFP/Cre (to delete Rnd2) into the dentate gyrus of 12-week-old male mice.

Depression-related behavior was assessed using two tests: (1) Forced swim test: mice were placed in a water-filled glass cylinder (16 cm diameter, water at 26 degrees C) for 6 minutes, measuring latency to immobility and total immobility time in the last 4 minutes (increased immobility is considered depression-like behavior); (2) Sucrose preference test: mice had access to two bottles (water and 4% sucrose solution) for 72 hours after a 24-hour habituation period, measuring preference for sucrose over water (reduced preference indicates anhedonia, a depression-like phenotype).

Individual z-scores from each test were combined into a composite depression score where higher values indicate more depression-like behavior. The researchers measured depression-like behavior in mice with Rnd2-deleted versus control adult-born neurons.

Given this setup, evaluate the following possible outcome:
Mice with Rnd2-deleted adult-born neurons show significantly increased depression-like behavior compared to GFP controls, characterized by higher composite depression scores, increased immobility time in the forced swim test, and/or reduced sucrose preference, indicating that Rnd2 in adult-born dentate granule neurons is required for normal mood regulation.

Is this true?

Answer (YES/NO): NO